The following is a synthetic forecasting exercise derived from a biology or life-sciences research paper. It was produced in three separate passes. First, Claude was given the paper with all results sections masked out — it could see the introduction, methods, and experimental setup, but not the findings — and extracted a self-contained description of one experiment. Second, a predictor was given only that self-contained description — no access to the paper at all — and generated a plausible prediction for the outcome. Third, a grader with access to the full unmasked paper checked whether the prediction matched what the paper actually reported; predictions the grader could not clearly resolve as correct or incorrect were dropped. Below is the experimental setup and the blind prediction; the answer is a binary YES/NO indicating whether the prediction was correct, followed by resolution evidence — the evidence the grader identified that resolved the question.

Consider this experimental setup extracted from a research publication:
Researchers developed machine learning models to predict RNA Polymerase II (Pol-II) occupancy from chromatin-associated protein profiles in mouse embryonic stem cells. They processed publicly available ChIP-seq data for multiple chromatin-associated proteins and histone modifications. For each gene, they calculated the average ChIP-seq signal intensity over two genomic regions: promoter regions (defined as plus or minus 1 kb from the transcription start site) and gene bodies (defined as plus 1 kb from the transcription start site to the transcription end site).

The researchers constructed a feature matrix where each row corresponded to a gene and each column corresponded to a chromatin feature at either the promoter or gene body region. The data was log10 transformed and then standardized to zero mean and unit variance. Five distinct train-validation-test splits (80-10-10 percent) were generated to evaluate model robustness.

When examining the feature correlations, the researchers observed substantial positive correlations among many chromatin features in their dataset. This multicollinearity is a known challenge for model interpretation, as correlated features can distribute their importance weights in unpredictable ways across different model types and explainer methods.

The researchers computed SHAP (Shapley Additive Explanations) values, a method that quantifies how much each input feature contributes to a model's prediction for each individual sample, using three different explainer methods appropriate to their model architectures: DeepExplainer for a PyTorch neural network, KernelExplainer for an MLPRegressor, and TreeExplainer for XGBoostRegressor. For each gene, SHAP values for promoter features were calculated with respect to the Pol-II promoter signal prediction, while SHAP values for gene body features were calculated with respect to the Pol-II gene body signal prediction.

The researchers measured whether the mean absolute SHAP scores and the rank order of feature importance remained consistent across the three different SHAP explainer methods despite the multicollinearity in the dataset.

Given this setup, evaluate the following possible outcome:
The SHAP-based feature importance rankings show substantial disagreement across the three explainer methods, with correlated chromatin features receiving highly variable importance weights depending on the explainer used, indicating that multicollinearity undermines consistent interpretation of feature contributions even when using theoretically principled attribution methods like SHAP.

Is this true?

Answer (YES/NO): NO